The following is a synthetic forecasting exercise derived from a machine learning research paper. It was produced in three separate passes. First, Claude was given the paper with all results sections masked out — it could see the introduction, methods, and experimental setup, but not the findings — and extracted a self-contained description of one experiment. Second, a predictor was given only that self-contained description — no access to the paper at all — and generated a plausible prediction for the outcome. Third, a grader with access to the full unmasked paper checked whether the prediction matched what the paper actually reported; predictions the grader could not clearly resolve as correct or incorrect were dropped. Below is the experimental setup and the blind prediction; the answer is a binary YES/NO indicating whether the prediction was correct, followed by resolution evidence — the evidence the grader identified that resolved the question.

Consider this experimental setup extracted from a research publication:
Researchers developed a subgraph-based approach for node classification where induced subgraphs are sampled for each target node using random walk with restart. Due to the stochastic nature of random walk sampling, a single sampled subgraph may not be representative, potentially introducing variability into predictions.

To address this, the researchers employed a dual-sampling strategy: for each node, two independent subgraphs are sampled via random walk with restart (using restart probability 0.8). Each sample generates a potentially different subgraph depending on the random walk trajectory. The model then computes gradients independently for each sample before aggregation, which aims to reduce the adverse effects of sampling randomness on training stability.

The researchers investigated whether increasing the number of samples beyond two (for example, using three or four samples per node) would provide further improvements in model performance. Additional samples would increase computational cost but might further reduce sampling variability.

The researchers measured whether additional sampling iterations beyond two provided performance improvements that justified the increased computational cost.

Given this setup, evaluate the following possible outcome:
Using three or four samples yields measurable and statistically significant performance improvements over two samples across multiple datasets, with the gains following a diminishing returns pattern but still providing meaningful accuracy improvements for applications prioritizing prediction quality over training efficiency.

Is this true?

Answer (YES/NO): NO